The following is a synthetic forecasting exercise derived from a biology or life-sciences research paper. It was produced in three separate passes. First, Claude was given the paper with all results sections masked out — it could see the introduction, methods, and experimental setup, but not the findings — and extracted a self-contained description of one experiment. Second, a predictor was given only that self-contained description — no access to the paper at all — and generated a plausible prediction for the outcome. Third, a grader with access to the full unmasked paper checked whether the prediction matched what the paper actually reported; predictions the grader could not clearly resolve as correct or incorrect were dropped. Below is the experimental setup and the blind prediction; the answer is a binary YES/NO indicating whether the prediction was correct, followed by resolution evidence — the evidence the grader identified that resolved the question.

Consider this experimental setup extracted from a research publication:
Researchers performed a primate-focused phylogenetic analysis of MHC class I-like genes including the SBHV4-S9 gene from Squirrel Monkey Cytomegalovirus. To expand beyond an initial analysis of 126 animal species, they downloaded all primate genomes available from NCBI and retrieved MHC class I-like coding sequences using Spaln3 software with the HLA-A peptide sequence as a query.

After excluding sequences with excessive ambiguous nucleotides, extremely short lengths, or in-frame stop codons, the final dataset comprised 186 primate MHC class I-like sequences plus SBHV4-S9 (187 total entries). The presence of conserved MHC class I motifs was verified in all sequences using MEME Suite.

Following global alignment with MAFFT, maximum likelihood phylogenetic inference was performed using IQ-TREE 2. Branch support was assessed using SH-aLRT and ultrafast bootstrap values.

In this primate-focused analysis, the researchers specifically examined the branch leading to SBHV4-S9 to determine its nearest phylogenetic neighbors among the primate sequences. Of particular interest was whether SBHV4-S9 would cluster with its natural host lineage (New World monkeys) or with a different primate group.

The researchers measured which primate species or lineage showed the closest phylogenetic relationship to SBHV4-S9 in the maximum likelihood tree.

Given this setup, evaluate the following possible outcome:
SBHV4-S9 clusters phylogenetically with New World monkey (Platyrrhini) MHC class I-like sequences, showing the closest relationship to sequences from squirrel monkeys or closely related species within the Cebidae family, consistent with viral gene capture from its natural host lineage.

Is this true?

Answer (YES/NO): NO